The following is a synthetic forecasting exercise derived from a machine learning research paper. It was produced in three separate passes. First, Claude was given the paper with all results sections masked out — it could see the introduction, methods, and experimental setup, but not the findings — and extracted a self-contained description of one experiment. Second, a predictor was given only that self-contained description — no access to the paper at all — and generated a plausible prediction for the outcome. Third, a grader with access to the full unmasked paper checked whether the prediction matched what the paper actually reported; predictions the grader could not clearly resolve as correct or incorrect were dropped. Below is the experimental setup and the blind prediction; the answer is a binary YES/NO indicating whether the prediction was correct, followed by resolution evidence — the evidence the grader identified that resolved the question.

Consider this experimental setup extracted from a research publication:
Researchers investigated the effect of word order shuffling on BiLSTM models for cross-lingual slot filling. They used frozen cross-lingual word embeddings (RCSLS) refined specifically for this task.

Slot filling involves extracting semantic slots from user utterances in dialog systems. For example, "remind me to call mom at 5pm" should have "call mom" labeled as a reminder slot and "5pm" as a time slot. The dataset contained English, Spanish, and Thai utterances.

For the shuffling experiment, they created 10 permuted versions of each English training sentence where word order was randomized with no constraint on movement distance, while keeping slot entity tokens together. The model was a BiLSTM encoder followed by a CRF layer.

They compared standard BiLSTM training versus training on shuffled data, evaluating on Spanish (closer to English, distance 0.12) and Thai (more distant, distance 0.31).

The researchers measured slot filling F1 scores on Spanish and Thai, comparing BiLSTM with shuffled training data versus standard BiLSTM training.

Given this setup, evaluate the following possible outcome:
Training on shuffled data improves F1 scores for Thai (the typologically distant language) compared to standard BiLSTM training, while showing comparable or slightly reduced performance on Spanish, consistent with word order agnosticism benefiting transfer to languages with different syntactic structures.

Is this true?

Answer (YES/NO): NO